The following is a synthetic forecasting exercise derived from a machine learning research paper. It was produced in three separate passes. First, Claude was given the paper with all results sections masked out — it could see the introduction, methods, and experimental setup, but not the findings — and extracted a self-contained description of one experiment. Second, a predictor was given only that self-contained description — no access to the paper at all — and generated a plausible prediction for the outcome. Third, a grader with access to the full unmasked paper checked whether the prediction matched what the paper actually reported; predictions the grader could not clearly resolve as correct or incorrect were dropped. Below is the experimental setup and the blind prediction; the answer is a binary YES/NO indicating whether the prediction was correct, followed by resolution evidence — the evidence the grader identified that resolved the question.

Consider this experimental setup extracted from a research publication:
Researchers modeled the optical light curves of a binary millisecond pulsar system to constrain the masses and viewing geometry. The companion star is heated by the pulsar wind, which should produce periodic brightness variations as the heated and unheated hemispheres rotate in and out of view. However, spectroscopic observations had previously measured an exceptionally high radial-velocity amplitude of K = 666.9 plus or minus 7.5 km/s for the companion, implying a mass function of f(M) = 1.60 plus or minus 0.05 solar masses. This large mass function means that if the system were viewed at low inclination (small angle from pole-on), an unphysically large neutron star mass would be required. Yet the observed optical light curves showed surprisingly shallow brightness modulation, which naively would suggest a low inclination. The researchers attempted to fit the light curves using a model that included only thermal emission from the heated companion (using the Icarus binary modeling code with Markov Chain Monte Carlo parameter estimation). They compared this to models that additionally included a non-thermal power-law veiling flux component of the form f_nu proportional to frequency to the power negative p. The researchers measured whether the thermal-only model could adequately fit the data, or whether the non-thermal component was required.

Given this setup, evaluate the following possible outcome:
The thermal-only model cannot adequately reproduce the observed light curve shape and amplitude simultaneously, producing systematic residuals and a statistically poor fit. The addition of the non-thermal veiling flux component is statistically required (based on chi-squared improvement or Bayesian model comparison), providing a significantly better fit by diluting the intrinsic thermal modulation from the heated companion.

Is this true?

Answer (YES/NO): YES